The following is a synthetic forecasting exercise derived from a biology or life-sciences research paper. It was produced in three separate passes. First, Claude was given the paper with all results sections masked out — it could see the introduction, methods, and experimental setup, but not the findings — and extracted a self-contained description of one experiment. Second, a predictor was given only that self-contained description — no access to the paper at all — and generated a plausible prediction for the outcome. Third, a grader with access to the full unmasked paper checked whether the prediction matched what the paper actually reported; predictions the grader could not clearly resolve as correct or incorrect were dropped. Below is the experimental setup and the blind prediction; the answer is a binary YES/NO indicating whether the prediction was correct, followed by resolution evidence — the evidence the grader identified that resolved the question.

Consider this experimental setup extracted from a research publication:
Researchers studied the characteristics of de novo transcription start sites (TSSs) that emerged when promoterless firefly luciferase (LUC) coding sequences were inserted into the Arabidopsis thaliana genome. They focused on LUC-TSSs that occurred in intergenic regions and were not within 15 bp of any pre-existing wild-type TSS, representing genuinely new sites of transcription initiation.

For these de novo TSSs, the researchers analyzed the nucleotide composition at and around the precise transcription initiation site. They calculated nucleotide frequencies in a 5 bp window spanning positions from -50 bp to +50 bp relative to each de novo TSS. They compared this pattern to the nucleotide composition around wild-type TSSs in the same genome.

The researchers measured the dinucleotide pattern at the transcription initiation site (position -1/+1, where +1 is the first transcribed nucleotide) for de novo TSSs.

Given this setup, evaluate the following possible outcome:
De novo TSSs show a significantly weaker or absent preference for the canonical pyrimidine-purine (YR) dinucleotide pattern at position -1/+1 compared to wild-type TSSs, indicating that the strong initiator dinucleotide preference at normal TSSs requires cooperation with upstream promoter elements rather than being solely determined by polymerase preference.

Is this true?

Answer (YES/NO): NO